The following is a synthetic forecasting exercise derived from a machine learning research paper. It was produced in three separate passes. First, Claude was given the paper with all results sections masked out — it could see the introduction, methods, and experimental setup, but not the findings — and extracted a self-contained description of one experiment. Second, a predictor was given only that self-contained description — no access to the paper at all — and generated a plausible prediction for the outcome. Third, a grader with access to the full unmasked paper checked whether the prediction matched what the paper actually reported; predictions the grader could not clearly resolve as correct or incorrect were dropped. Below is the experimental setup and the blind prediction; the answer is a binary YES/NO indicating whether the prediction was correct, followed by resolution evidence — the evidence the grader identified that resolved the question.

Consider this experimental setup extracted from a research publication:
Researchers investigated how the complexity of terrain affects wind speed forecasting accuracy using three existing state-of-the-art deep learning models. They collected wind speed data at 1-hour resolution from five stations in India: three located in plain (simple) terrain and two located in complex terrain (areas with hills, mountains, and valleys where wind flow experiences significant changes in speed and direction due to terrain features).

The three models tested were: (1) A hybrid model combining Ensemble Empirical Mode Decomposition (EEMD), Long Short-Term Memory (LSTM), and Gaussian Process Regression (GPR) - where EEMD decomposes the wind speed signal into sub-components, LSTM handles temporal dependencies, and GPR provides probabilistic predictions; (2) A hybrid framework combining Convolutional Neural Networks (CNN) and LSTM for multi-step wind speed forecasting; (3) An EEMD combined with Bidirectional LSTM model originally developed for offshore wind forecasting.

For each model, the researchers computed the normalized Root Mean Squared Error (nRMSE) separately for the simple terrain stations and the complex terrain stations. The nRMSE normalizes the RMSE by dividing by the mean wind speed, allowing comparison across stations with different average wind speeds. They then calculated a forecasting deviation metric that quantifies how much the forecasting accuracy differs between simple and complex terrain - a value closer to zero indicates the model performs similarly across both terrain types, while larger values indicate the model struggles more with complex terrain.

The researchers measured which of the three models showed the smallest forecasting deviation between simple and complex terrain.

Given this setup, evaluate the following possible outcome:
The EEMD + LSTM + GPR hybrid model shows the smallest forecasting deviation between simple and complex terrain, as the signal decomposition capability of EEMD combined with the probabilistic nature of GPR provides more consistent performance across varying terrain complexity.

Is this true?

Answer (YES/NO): NO